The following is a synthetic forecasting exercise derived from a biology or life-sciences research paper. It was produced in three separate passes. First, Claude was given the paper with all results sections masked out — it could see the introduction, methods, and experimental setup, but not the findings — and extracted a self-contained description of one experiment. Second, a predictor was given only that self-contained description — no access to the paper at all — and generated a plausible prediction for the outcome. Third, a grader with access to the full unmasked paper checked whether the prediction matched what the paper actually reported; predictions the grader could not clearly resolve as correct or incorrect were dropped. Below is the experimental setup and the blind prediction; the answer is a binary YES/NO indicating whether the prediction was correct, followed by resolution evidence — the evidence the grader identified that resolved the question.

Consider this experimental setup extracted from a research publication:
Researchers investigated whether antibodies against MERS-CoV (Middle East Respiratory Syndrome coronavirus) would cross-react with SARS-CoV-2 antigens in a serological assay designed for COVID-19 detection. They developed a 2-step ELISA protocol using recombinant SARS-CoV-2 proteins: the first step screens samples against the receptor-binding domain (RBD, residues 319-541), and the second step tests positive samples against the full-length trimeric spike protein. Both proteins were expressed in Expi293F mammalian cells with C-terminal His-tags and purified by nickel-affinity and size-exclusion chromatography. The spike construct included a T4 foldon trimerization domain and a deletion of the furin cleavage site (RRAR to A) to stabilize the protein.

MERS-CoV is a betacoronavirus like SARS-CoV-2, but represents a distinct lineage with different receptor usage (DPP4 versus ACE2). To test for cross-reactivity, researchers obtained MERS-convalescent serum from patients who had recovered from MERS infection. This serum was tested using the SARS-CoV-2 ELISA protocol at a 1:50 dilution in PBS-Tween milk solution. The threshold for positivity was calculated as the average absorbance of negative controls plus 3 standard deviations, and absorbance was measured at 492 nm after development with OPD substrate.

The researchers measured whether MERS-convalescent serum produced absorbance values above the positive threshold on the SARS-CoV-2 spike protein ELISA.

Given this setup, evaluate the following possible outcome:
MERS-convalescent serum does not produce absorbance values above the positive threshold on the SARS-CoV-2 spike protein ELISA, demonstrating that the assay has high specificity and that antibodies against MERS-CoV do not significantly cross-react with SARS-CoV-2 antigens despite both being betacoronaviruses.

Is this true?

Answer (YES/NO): NO